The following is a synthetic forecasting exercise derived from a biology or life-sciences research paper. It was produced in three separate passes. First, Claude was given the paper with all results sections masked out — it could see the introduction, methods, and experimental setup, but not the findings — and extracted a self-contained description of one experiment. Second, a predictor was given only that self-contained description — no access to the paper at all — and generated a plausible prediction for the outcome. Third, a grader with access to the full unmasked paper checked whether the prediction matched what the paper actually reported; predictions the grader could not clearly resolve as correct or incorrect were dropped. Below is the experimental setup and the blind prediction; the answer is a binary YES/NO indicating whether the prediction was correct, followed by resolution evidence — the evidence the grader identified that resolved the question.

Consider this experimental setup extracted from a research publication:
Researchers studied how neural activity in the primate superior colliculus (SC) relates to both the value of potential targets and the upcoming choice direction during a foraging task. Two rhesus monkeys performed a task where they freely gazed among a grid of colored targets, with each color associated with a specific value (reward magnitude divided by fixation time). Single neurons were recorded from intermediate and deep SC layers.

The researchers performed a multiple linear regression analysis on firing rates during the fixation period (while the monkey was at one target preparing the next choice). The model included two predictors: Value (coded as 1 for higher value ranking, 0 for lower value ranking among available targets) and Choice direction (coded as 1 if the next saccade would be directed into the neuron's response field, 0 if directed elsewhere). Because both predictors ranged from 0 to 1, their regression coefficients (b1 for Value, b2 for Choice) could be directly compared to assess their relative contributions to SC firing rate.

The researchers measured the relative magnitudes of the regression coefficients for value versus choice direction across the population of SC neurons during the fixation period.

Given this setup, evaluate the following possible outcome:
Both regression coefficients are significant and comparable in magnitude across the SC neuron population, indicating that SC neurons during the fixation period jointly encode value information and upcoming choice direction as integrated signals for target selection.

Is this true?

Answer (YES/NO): NO